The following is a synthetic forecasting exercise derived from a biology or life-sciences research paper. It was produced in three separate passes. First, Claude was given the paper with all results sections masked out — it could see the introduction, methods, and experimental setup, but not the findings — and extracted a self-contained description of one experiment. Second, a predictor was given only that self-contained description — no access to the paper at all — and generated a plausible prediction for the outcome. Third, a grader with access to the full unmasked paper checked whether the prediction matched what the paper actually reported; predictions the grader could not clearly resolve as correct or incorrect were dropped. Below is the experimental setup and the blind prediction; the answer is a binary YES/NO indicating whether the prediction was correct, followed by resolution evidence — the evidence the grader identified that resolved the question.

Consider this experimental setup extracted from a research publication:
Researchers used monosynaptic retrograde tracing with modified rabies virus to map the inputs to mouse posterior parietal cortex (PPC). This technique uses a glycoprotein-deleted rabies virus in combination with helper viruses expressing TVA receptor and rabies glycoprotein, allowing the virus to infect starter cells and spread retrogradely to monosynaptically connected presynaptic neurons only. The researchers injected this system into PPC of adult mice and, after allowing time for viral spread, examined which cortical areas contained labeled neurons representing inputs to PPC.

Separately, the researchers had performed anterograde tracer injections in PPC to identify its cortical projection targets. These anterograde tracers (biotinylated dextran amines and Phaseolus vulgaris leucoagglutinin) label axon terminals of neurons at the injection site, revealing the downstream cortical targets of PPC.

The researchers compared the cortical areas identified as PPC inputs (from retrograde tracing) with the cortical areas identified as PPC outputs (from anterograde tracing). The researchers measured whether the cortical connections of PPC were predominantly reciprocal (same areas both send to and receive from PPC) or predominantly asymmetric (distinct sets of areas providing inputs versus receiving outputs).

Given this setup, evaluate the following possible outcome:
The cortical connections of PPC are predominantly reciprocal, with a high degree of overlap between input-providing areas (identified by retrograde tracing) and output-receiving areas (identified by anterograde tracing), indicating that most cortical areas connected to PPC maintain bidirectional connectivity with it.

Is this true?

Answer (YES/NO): YES